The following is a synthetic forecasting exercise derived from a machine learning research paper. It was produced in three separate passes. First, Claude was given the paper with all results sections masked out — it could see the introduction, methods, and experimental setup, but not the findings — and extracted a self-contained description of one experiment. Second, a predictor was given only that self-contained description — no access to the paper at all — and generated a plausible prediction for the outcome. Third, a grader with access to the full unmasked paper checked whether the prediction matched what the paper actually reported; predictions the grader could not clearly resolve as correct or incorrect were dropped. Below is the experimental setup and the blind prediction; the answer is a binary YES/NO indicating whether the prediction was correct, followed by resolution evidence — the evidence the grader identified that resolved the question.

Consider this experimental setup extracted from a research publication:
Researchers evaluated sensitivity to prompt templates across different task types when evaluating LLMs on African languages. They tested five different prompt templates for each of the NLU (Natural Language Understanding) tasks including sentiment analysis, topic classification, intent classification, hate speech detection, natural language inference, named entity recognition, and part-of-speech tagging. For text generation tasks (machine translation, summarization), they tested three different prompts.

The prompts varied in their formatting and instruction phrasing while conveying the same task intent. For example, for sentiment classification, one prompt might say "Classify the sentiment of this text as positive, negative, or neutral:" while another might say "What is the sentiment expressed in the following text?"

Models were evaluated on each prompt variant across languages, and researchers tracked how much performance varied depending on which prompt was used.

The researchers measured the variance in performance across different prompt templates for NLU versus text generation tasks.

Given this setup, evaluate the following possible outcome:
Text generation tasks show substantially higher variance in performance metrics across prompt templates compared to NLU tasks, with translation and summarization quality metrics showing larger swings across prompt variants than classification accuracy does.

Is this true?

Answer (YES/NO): NO